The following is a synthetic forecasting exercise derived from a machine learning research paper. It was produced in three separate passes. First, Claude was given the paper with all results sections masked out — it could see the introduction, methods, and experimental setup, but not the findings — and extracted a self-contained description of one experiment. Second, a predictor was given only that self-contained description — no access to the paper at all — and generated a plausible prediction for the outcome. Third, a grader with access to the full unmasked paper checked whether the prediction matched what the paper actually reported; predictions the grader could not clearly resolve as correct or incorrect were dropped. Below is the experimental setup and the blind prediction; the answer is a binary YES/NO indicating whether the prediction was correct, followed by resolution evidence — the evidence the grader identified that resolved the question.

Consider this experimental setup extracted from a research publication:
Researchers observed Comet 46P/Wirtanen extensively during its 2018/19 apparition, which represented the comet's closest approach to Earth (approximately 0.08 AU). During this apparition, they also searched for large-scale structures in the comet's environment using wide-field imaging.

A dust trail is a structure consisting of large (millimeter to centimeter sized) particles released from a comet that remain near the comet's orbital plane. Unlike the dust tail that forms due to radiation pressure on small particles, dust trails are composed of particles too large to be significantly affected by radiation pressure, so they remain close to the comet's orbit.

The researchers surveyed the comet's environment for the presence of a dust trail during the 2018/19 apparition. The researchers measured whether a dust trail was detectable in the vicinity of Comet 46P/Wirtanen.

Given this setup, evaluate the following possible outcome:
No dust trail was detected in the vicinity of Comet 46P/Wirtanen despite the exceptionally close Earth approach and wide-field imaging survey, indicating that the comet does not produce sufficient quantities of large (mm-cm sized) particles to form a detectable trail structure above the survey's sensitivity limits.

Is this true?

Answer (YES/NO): NO